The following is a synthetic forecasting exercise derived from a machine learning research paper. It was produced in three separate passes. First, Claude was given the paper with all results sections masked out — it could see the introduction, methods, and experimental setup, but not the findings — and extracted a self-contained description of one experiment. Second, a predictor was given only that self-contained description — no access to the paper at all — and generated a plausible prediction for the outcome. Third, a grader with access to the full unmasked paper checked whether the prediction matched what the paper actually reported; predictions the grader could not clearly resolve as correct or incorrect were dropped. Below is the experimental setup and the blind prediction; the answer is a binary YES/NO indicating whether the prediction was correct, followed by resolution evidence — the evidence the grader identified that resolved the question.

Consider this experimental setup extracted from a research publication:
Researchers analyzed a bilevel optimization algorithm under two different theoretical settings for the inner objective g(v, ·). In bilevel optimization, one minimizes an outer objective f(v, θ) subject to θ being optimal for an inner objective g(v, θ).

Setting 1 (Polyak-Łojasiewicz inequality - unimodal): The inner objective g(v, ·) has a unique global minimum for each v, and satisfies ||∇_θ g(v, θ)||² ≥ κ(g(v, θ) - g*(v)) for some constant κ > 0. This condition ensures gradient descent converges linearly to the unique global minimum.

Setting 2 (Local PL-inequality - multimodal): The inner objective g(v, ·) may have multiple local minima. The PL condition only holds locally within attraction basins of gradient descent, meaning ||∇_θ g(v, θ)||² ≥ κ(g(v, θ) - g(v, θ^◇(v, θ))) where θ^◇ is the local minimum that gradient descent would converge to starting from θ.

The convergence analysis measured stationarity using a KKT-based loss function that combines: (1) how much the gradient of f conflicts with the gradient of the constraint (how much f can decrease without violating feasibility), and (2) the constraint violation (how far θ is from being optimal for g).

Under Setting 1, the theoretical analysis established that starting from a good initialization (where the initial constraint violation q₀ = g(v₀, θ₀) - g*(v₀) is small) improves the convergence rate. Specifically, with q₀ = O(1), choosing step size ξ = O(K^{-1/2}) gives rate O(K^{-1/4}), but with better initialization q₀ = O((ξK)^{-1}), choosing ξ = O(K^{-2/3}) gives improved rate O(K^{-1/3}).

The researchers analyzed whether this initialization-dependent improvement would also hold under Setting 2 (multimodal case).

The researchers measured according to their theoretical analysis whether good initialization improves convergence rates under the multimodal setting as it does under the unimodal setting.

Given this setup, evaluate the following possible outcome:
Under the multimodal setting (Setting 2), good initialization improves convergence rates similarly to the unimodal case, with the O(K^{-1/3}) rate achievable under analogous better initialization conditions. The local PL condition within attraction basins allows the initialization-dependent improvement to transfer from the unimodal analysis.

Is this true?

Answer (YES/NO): NO